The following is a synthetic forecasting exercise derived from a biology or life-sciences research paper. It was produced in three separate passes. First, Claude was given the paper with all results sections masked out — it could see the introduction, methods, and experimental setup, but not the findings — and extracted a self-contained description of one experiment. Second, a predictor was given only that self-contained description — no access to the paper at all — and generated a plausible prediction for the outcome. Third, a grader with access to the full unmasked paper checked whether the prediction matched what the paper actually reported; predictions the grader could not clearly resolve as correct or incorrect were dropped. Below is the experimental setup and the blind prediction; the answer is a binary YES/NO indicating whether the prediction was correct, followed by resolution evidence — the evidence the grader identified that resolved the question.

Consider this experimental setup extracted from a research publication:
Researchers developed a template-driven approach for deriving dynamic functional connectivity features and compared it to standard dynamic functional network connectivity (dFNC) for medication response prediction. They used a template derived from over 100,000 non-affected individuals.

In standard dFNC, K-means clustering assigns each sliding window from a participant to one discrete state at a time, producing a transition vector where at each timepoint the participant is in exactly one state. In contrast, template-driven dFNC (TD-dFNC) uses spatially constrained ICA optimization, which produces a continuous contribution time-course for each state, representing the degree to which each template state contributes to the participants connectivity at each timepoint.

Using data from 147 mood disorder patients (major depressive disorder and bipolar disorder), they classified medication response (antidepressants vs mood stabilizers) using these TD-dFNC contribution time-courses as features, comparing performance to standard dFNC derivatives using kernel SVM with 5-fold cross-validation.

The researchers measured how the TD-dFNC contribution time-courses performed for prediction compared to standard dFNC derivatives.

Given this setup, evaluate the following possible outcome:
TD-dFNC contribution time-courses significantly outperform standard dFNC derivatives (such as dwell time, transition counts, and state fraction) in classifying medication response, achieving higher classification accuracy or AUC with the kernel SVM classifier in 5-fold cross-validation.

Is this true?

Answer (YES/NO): NO